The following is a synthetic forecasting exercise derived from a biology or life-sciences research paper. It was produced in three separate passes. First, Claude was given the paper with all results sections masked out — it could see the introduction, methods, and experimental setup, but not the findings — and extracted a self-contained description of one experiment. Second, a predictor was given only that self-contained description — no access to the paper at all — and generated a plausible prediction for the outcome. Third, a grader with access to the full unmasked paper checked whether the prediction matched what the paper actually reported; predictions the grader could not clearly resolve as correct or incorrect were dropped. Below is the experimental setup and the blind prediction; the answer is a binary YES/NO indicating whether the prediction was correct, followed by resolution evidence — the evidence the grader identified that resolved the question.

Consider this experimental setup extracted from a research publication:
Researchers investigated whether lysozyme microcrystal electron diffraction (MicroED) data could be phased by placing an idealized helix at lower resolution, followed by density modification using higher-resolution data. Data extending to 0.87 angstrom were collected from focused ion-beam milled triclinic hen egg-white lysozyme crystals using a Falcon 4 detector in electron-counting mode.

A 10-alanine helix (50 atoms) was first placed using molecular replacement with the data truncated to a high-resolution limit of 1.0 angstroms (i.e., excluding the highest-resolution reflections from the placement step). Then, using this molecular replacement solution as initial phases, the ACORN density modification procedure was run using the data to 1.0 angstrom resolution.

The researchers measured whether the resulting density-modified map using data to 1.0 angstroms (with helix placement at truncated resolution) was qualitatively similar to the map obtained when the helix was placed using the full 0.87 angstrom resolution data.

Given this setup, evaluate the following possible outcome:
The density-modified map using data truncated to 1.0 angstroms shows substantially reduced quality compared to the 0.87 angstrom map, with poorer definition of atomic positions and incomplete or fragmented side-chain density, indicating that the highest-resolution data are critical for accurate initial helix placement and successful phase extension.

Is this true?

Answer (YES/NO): NO